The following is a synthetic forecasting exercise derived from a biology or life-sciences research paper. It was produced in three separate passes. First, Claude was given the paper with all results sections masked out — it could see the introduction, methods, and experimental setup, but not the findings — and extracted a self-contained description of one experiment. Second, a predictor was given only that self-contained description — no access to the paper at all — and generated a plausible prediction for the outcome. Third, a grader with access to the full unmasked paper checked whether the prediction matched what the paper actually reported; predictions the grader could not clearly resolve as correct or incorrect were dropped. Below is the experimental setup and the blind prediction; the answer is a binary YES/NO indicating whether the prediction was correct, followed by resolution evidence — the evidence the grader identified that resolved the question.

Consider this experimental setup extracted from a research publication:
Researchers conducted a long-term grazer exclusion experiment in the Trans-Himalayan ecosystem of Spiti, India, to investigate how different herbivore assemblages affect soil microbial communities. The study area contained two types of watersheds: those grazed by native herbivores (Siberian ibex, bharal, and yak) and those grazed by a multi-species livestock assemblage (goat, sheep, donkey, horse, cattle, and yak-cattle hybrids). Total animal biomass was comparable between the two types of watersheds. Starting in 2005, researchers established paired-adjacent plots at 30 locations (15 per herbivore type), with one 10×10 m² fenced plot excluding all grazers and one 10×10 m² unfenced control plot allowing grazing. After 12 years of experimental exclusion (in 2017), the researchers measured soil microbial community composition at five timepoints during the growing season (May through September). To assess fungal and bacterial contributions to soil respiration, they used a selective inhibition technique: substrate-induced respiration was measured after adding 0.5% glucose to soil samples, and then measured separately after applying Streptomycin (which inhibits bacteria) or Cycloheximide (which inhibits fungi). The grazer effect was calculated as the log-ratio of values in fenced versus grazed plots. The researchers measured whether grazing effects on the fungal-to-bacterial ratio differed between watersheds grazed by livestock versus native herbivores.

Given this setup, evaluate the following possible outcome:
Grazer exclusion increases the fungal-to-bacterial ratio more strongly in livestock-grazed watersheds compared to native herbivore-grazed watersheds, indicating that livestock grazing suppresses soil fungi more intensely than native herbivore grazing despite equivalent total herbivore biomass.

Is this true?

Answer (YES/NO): NO